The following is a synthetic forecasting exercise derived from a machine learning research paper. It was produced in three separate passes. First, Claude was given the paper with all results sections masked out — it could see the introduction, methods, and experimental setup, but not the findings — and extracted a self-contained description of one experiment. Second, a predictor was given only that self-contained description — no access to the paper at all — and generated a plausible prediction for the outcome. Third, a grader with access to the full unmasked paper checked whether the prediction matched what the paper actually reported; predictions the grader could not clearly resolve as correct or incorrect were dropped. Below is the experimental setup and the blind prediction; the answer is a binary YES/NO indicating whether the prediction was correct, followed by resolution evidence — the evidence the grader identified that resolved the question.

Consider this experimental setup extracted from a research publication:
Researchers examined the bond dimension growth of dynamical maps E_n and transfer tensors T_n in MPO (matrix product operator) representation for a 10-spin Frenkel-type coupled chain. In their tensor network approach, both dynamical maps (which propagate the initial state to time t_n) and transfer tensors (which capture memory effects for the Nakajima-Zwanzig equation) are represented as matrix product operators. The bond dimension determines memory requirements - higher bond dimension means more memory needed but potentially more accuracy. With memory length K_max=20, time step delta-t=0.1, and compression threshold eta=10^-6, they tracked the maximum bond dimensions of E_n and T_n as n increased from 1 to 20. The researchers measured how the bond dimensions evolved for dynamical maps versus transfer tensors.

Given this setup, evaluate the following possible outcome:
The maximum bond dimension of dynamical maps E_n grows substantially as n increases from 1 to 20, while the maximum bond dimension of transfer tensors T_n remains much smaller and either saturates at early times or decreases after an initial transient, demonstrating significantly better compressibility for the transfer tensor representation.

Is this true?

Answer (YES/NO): NO